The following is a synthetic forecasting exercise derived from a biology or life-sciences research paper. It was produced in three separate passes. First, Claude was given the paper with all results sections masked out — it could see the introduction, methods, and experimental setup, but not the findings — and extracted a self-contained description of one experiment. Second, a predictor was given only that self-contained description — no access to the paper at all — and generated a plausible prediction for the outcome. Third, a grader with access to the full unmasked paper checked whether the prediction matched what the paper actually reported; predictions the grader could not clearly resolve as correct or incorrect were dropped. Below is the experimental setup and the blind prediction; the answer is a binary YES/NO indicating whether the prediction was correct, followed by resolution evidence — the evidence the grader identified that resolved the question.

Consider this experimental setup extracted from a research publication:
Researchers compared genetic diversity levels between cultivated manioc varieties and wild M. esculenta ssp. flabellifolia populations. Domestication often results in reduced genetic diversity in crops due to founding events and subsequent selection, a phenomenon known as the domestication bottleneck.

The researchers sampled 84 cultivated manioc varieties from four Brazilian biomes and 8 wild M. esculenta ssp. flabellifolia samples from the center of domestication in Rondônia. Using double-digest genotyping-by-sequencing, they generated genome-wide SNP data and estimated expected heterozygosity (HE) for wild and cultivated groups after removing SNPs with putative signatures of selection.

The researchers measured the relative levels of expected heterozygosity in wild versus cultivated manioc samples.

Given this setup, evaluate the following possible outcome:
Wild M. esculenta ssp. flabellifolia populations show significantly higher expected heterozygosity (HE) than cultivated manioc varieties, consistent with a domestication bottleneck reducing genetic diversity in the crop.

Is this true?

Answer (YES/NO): NO